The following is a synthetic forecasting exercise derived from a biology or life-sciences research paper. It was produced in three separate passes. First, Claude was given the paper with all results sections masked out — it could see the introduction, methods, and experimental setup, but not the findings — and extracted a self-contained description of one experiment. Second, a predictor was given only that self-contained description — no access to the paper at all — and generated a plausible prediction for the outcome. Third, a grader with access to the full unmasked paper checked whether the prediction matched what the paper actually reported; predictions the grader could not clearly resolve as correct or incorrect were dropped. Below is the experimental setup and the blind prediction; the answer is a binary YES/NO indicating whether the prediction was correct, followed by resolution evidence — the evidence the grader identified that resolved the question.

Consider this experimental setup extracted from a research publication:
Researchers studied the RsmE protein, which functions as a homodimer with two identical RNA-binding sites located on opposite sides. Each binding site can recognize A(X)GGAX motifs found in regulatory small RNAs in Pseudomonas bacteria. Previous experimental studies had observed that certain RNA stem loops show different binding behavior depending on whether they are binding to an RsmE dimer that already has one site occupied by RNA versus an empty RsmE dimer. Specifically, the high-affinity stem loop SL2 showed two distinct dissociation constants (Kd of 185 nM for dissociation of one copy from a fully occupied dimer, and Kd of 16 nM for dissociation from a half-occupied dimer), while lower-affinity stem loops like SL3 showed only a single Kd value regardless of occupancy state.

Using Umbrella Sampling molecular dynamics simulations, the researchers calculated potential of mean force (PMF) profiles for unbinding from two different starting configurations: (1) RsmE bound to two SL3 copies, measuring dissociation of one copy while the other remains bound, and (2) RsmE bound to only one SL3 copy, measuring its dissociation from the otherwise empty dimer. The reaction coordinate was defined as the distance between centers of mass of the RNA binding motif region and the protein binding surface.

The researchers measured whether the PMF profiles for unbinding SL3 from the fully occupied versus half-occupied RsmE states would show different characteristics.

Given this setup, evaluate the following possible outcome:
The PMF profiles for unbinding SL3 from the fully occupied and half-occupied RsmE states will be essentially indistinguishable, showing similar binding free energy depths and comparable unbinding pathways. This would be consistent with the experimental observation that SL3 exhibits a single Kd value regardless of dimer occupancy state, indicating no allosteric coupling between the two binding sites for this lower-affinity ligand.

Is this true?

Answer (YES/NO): YES